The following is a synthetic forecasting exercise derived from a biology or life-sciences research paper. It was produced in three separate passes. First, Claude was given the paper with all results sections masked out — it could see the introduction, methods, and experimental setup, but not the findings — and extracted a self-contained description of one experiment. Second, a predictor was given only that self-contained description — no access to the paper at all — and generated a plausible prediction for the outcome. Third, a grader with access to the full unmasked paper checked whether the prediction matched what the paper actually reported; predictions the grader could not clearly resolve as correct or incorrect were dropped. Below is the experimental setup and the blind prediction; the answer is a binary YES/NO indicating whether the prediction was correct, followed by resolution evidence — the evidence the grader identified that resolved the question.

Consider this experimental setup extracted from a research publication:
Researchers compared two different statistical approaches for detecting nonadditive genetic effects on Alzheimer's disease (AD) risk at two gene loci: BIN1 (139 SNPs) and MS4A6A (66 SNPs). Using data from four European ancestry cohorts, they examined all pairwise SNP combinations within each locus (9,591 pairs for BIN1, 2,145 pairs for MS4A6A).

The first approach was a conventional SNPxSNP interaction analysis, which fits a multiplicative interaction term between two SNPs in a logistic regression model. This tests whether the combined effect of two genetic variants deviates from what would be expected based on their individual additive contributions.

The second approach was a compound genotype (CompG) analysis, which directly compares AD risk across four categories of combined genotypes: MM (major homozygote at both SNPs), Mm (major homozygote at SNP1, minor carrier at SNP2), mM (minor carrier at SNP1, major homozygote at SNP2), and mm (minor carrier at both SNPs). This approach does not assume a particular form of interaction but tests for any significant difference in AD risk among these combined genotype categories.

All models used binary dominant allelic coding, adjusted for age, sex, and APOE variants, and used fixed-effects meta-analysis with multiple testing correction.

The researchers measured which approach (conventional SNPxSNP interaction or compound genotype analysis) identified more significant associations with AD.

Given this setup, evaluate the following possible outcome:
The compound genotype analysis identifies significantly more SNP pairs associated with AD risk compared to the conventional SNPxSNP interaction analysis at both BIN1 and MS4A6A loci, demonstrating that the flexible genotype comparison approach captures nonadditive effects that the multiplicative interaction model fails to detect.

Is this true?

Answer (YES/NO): YES